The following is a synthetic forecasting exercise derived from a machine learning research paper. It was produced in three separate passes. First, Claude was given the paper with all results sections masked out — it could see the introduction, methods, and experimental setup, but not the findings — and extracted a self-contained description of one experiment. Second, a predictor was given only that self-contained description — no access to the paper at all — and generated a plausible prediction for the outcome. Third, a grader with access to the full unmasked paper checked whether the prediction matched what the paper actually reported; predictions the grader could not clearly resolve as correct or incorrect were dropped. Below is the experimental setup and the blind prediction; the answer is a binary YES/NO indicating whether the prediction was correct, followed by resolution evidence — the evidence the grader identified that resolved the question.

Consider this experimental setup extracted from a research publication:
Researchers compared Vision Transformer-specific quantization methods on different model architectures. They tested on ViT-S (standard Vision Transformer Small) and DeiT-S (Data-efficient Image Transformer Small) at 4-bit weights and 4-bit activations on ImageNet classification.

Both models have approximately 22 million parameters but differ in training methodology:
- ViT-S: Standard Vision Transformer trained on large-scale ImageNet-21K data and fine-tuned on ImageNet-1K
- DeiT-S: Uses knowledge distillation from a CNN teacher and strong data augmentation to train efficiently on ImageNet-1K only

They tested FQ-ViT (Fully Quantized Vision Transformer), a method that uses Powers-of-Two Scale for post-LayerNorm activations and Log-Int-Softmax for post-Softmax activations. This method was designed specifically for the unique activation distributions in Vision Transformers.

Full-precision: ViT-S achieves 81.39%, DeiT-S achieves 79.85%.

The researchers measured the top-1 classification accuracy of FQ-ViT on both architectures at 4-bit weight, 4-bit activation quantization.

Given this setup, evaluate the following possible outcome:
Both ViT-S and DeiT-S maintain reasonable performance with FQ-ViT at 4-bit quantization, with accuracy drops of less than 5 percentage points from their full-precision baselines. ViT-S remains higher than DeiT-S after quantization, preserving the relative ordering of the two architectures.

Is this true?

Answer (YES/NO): NO